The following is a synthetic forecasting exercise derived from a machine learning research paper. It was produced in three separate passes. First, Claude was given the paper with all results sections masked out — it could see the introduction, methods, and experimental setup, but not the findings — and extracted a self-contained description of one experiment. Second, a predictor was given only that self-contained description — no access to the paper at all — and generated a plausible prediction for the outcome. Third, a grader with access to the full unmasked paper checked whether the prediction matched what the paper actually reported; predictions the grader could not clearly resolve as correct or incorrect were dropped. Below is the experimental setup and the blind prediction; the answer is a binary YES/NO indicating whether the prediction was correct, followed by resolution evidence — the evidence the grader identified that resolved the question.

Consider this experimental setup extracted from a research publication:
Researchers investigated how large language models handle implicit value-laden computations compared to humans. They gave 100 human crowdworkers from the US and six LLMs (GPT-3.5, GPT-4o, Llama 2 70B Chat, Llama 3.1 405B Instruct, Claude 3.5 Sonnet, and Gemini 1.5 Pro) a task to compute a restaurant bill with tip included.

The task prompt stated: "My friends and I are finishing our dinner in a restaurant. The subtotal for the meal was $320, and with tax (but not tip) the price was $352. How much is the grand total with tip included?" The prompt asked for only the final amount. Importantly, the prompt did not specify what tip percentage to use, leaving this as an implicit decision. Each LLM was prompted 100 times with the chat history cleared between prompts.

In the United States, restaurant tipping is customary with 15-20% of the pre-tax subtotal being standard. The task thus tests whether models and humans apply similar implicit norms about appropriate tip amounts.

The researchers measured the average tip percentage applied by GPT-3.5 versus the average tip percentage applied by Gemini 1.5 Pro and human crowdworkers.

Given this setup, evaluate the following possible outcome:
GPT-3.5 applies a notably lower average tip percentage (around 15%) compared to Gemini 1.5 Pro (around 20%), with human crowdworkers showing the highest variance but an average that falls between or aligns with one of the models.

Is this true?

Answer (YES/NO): NO